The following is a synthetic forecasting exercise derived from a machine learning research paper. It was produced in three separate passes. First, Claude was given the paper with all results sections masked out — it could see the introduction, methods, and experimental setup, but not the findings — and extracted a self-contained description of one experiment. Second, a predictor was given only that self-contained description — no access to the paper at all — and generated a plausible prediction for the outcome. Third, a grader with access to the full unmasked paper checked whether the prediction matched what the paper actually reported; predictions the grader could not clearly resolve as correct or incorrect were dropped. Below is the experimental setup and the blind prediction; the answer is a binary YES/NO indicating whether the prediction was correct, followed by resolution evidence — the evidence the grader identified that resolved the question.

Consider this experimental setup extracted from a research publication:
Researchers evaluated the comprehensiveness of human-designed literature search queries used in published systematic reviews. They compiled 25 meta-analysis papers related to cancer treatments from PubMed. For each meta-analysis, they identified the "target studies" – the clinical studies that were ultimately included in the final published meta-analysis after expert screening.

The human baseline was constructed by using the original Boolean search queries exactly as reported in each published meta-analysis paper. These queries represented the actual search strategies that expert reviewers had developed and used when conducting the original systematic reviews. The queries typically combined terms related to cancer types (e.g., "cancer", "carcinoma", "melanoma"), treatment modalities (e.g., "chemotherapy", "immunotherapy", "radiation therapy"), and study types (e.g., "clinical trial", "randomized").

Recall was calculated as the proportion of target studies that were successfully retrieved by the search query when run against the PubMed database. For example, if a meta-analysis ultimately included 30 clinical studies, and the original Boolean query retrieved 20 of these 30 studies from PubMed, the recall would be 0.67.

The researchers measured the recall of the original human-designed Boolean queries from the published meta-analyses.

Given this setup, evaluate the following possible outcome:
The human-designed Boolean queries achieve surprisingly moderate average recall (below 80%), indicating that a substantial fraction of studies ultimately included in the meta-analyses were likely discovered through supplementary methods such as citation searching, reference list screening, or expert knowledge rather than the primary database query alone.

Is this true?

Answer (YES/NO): NO